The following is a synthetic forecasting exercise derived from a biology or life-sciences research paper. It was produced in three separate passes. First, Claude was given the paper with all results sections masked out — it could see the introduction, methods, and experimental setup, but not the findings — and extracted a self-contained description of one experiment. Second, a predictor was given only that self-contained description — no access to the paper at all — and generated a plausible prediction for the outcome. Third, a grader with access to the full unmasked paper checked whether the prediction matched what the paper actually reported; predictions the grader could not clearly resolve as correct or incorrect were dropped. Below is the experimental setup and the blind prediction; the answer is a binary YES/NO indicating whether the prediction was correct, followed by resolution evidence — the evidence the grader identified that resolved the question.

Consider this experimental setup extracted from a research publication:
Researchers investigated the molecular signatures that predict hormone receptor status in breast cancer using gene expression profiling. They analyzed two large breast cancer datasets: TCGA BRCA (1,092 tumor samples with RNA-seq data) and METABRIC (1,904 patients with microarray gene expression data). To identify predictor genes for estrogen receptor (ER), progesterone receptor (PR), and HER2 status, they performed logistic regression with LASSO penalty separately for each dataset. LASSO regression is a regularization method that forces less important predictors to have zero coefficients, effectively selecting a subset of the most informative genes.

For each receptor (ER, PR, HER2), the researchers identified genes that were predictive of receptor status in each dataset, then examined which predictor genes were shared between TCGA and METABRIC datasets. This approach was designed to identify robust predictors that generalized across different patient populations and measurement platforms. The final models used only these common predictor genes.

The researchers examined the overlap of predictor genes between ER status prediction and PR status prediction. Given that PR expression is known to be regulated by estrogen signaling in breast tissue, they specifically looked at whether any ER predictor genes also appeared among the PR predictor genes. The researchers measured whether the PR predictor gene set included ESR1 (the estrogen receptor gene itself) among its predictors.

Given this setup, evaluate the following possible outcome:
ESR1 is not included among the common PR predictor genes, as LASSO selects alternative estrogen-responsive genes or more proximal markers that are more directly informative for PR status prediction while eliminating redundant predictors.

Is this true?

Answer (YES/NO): NO